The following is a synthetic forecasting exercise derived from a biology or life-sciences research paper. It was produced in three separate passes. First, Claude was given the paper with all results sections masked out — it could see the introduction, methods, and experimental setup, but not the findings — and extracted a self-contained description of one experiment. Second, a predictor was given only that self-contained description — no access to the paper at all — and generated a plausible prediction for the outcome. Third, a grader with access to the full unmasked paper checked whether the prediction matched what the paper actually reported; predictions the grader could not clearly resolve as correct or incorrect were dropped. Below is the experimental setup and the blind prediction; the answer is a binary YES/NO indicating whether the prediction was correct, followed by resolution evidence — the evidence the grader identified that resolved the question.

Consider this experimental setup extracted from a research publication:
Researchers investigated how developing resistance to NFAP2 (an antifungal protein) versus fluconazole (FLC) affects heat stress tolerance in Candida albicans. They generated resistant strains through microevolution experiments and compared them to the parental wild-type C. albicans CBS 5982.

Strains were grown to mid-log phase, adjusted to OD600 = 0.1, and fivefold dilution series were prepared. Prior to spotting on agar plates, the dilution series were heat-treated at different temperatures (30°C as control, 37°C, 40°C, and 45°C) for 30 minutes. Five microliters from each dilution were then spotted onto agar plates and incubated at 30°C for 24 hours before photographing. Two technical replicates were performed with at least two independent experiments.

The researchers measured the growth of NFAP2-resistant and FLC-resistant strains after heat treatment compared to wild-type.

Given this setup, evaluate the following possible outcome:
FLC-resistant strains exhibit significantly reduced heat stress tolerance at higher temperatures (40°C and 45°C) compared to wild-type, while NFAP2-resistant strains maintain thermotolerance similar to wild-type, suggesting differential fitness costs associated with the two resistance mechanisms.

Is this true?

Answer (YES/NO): NO